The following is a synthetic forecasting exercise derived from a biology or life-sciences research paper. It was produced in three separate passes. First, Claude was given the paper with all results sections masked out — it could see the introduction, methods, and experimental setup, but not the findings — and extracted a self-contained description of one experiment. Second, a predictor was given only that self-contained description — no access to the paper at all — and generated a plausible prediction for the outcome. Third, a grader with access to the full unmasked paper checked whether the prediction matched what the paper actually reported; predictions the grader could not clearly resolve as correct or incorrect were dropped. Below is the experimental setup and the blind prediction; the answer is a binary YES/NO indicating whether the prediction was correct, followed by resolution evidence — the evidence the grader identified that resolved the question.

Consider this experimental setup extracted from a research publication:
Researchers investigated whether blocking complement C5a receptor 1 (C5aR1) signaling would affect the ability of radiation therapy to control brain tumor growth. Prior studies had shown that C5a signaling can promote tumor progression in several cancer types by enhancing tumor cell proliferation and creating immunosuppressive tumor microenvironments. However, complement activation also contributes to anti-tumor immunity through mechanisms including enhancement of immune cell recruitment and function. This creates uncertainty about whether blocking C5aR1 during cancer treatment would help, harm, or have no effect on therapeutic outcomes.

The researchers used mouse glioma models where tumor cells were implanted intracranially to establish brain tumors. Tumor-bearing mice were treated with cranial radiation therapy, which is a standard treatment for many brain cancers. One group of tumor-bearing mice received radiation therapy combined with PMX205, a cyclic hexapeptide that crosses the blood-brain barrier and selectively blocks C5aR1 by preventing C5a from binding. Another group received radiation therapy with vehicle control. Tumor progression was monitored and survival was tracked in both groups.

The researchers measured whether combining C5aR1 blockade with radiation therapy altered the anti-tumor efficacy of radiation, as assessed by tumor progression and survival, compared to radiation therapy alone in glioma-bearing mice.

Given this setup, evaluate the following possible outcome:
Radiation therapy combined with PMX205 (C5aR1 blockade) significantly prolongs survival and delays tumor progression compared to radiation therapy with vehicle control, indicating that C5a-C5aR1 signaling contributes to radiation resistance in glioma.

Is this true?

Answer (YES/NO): NO